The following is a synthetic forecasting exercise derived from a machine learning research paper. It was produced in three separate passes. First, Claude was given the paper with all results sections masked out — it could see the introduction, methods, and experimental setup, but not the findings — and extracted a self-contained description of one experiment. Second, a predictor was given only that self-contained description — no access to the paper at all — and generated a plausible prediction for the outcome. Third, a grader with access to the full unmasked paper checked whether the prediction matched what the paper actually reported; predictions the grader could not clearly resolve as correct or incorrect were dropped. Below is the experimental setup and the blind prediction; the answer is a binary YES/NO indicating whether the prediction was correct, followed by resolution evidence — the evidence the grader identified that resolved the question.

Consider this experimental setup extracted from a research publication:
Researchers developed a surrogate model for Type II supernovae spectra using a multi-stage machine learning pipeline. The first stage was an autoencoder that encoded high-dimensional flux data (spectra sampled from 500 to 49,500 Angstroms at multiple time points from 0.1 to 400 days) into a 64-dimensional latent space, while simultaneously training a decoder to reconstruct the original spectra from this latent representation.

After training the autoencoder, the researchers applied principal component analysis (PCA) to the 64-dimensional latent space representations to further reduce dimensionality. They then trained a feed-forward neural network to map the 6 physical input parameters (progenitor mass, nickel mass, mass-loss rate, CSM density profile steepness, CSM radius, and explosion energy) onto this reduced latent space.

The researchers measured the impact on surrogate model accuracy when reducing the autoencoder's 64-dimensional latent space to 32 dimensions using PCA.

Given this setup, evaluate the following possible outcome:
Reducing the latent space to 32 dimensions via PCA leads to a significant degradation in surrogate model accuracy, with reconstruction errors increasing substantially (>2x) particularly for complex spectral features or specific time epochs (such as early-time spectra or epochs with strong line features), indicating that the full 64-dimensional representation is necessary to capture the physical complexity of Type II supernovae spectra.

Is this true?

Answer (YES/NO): NO